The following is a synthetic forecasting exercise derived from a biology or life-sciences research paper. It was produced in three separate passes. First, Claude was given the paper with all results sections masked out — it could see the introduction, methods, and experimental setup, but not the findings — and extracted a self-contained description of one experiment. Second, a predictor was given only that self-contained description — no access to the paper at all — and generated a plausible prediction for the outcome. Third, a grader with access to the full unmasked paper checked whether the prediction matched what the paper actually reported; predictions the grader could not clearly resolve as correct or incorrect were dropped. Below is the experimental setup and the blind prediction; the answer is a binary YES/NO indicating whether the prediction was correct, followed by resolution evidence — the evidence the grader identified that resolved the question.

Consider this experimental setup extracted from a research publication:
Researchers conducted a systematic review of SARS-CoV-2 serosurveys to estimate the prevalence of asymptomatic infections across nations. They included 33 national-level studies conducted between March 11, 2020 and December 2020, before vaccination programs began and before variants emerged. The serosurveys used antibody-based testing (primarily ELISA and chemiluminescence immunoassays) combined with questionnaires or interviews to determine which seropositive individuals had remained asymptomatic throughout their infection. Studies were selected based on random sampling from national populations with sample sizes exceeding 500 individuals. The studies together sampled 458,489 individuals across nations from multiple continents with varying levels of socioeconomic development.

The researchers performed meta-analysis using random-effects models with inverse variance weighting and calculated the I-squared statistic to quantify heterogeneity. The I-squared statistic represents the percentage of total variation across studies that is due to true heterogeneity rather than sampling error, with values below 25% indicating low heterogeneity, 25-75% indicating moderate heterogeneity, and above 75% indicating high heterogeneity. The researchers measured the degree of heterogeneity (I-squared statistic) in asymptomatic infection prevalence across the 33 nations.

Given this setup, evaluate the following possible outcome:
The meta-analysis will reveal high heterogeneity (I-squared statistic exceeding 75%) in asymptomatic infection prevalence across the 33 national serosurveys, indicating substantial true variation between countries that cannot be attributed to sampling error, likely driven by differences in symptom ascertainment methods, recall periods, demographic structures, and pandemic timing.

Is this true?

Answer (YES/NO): YES